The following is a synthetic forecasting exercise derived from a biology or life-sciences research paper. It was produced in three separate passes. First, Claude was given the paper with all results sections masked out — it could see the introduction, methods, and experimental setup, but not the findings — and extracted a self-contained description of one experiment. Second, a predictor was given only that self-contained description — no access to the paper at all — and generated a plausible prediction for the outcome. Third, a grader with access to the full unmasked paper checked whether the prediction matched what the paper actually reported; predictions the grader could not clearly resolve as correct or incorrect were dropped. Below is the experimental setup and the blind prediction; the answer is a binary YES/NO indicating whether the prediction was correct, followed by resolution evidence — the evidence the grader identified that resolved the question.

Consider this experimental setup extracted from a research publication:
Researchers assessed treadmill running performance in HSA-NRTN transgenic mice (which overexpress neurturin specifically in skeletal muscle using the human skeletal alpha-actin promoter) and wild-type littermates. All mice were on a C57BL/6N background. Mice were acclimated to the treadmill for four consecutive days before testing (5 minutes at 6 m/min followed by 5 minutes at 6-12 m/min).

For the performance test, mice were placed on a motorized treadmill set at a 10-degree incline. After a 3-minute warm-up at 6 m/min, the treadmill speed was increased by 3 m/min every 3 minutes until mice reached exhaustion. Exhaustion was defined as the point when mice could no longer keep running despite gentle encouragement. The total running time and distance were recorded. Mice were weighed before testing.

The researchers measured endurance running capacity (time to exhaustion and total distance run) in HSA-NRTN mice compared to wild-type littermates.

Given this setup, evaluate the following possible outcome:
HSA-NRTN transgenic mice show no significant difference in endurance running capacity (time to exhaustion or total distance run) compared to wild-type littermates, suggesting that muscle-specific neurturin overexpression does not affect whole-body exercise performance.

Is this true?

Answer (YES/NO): NO